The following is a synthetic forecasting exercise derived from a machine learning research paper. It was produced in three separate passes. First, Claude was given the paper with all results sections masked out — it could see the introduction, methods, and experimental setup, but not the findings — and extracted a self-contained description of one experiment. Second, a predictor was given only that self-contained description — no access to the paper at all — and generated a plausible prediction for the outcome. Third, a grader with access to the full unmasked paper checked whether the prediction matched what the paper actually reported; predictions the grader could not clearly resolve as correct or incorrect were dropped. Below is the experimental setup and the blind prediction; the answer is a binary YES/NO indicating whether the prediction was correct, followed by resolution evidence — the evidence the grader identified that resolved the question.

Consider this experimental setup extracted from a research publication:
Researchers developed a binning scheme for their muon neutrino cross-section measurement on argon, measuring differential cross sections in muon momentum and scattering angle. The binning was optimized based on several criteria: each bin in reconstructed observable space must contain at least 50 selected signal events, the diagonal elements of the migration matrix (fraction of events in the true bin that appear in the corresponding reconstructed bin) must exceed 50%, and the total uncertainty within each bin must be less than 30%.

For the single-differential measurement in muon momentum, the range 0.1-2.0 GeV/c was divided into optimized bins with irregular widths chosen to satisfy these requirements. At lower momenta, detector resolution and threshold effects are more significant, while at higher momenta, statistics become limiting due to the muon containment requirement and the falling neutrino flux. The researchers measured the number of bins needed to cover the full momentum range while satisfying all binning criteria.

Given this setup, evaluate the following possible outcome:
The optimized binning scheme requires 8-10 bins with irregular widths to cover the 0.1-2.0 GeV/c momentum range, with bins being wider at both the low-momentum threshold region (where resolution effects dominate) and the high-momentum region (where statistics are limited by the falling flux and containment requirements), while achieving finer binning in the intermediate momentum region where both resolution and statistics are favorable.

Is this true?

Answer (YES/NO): NO